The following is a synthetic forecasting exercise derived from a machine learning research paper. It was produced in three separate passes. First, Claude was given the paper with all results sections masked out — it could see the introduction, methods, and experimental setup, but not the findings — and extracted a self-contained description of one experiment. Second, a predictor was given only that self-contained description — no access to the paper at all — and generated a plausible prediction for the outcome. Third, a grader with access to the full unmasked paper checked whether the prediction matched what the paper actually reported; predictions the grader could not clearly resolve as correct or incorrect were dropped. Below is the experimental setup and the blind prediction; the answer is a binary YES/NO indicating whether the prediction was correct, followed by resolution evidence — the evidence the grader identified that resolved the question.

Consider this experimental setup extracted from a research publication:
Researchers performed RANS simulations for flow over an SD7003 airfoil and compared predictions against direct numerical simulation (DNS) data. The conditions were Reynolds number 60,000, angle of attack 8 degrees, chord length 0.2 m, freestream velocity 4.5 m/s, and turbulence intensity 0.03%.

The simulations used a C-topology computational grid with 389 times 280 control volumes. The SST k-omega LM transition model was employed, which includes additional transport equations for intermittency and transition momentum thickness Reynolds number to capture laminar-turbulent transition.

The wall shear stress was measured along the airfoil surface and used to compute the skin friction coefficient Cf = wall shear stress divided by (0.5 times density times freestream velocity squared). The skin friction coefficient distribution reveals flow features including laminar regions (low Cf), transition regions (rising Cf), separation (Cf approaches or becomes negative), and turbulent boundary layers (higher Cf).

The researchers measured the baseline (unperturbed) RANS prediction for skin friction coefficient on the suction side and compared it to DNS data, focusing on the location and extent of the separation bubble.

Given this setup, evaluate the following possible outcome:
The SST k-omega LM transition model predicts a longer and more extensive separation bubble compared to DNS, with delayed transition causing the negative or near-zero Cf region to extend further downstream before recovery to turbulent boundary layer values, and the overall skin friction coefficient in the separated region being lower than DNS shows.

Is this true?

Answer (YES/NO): NO